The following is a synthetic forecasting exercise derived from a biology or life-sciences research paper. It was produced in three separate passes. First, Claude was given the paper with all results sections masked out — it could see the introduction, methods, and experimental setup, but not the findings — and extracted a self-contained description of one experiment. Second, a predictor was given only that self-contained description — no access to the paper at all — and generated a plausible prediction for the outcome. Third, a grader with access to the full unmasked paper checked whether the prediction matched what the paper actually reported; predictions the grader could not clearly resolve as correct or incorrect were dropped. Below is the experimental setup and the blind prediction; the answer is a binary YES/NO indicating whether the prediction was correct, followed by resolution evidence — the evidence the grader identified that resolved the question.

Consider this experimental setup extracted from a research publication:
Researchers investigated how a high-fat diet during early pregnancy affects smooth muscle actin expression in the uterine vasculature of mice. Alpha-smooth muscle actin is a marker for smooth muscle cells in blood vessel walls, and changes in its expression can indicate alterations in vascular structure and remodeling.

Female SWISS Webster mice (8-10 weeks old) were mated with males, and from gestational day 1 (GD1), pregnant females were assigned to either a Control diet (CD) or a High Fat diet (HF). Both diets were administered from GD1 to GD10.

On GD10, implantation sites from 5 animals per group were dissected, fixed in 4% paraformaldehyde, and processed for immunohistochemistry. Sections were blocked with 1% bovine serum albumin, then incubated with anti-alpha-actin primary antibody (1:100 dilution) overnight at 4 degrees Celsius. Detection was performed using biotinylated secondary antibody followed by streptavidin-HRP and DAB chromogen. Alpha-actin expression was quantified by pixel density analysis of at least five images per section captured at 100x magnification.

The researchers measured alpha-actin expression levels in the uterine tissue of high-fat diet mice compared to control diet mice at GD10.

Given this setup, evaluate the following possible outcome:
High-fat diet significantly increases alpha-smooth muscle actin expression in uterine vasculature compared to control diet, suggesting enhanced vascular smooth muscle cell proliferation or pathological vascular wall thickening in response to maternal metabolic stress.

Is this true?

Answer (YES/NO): NO